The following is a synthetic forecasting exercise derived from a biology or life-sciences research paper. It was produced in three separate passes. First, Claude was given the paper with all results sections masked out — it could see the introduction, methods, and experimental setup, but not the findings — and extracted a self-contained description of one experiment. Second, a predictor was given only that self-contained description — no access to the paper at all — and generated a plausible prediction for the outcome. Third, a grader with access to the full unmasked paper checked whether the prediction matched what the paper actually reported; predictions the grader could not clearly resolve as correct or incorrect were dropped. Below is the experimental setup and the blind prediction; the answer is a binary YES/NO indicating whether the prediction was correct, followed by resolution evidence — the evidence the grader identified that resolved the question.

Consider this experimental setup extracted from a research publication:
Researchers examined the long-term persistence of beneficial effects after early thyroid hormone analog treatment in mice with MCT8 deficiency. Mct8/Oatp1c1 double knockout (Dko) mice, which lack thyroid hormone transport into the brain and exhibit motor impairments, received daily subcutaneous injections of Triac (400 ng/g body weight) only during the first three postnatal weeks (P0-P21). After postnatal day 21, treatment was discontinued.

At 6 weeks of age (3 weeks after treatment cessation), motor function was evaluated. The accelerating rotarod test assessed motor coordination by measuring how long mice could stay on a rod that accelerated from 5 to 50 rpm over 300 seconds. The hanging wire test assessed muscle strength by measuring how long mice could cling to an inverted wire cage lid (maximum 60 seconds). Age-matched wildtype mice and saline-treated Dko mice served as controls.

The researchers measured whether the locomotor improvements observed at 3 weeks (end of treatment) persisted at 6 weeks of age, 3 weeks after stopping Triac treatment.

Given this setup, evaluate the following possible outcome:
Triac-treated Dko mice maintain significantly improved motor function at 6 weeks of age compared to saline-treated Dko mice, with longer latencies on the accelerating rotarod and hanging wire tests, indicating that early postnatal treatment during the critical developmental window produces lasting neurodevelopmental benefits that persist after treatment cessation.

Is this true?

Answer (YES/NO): YES